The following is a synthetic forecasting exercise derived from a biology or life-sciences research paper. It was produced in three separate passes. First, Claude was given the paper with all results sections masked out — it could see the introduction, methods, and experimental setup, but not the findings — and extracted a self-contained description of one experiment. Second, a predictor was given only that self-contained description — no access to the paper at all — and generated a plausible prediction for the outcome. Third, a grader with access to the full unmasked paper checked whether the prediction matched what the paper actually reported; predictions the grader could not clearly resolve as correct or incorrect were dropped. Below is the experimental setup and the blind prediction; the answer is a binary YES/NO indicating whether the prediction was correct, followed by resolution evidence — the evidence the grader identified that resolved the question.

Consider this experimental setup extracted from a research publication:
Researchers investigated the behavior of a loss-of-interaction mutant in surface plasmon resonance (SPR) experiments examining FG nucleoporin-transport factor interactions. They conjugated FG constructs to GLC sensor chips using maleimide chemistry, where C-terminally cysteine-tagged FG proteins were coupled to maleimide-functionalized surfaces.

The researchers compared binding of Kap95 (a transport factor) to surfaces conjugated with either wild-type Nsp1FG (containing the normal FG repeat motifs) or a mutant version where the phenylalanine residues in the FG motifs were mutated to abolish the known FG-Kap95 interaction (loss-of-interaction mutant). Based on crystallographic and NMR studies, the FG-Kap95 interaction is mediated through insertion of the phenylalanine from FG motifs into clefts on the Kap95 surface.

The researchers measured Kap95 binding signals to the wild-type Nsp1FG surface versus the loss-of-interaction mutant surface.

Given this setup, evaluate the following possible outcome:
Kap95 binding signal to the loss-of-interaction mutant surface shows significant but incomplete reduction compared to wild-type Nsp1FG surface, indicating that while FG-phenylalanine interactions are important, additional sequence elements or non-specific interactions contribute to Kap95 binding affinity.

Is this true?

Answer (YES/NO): YES